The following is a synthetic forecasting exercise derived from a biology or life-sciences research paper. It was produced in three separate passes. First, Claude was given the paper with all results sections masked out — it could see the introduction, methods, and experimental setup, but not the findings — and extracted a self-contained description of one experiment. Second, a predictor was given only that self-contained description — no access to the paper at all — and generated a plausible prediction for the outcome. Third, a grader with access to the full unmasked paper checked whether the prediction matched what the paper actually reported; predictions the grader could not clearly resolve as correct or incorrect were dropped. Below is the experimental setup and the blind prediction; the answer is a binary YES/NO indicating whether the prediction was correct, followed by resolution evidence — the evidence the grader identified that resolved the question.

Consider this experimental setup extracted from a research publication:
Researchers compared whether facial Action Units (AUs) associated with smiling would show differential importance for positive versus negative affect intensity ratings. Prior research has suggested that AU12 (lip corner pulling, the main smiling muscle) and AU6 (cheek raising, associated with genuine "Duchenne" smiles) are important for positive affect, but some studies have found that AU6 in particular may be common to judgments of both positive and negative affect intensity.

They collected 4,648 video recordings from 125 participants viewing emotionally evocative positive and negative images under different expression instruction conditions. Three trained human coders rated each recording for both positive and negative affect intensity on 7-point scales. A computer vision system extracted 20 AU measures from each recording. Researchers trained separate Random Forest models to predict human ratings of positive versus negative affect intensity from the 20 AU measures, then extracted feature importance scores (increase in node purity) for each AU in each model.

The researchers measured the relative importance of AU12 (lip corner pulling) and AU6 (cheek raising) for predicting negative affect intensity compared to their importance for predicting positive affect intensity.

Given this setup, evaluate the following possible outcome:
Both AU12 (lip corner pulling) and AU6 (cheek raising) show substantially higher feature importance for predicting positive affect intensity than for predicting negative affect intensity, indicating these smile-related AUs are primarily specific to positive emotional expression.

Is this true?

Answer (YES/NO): YES